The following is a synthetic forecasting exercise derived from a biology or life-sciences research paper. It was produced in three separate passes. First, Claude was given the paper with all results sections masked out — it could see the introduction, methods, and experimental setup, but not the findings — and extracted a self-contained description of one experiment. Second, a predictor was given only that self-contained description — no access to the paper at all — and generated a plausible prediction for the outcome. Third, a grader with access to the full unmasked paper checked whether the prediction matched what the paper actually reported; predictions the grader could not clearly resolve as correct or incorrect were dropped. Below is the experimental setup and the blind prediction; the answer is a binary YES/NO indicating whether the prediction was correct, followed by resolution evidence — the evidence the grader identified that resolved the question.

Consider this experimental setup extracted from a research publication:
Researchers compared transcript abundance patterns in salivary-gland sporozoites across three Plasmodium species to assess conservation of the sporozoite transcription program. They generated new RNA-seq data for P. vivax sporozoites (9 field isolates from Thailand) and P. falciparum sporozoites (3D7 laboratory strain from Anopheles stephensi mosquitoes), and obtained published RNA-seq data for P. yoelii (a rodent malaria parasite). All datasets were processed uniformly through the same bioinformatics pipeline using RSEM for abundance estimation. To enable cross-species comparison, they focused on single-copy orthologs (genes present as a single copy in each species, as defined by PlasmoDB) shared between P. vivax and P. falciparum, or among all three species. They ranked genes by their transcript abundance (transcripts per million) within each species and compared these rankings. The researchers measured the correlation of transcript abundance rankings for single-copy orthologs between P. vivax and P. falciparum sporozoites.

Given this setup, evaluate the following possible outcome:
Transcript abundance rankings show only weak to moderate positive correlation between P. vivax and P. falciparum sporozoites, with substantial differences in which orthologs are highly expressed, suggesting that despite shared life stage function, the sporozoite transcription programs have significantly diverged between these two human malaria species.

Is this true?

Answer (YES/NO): NO